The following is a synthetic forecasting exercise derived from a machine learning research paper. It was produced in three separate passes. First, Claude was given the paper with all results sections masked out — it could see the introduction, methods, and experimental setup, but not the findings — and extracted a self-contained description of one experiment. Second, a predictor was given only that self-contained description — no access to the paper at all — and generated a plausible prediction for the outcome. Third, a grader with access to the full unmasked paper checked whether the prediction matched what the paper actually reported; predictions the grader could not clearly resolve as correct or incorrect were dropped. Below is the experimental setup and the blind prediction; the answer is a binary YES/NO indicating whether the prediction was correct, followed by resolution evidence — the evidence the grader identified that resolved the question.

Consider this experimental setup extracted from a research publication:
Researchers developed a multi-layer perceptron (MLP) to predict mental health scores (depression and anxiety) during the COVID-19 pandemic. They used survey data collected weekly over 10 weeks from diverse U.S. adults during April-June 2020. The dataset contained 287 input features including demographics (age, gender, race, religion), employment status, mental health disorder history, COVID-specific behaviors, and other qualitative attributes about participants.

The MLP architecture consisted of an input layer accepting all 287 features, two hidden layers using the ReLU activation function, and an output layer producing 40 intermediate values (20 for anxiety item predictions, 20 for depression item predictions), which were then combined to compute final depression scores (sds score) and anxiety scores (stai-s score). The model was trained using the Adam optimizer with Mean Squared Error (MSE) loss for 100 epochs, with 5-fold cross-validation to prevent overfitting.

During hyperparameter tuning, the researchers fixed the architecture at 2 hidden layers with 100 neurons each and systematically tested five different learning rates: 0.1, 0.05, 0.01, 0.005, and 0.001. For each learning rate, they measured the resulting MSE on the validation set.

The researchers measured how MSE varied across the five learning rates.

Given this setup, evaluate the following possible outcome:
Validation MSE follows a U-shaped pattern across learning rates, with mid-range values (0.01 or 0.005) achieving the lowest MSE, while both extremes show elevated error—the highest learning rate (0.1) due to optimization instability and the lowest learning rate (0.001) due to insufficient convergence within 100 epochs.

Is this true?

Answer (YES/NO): NO